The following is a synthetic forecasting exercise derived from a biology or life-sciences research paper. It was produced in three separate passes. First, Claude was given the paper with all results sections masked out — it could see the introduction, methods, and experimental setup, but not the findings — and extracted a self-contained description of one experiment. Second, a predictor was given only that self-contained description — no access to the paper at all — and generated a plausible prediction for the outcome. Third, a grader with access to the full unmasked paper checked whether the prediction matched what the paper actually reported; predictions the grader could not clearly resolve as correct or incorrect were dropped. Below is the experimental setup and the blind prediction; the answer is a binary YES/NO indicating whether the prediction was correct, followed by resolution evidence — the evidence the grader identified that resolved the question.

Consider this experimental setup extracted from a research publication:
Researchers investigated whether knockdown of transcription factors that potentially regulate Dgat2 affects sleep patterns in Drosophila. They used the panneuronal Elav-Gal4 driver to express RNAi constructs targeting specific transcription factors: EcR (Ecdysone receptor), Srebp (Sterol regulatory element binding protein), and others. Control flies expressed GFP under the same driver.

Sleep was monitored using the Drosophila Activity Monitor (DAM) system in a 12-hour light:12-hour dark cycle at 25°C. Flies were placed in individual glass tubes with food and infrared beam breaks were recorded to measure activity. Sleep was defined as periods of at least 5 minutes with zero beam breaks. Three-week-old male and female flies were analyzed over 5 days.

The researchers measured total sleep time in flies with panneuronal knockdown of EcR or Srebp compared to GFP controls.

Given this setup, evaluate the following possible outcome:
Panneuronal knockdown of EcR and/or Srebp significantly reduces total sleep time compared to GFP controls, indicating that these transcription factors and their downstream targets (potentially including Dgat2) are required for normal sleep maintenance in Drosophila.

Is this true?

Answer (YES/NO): YES